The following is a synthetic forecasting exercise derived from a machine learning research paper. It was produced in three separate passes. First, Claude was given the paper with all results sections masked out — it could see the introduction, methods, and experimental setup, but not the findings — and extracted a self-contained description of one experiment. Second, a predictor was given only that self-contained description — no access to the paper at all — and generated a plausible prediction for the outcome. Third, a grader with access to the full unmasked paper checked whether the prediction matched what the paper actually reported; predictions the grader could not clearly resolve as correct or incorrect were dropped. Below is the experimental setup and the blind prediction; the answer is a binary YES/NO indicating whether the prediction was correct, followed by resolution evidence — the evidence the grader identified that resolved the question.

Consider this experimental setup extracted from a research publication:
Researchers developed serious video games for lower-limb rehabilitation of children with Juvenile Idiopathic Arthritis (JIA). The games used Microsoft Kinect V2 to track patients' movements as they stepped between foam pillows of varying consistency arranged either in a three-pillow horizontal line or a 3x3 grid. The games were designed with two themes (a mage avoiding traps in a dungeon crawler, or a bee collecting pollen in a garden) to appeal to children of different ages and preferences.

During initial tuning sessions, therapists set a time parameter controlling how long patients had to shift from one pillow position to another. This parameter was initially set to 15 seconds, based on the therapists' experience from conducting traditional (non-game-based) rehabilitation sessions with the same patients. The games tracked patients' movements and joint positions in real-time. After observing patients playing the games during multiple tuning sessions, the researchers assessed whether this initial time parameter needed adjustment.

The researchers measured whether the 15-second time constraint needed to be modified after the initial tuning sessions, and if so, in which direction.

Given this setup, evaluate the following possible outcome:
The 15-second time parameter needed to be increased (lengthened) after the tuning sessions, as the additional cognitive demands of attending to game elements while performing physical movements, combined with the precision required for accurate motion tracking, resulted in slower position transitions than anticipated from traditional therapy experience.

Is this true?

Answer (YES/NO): NO